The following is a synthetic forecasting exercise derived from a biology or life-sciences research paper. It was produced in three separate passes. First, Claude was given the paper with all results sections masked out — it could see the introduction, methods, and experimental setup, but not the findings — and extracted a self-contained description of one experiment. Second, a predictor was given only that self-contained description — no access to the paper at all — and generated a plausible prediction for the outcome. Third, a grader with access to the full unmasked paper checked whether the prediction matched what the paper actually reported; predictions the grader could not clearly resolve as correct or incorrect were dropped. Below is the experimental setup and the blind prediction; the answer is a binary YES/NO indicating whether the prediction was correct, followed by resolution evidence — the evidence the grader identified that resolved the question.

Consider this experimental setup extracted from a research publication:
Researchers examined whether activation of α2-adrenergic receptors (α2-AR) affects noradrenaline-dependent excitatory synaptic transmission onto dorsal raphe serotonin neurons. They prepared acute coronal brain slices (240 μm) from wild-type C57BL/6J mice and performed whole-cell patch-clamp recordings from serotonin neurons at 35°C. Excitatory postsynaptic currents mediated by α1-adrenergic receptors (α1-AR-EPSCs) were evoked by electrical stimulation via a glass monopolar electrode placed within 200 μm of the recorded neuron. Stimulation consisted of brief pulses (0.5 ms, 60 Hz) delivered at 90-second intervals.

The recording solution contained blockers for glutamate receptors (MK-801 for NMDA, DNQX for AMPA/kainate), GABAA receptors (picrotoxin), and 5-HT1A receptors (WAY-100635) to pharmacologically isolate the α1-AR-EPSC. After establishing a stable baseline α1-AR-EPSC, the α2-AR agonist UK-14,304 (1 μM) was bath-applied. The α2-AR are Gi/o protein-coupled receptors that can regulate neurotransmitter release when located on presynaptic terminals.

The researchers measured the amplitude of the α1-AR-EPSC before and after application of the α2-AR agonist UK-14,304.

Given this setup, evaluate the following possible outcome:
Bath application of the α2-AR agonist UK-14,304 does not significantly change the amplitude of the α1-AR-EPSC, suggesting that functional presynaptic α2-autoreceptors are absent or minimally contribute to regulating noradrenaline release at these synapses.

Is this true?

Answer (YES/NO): NO